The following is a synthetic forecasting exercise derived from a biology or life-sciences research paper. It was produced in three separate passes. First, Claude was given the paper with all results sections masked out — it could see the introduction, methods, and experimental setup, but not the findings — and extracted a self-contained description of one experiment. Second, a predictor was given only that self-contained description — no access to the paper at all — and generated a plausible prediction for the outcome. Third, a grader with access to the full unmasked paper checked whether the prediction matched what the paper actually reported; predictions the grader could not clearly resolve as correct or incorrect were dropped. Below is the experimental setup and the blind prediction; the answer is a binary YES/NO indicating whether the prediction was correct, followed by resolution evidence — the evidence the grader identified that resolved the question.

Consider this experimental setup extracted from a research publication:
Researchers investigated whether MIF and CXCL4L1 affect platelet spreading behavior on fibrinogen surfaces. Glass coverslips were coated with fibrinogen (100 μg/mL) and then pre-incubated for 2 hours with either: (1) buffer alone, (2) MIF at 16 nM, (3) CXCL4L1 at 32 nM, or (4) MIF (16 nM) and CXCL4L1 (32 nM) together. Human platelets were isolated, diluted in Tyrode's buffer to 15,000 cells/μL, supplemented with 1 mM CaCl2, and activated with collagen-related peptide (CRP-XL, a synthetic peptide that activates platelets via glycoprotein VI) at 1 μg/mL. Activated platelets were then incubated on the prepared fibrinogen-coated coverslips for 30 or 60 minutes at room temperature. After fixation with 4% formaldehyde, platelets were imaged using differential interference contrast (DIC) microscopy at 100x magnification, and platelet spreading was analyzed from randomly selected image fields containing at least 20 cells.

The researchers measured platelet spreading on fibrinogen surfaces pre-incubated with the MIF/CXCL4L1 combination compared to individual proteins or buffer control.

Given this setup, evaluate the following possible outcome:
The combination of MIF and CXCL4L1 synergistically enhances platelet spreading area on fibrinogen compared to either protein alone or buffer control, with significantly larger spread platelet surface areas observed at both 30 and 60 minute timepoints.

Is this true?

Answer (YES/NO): NO